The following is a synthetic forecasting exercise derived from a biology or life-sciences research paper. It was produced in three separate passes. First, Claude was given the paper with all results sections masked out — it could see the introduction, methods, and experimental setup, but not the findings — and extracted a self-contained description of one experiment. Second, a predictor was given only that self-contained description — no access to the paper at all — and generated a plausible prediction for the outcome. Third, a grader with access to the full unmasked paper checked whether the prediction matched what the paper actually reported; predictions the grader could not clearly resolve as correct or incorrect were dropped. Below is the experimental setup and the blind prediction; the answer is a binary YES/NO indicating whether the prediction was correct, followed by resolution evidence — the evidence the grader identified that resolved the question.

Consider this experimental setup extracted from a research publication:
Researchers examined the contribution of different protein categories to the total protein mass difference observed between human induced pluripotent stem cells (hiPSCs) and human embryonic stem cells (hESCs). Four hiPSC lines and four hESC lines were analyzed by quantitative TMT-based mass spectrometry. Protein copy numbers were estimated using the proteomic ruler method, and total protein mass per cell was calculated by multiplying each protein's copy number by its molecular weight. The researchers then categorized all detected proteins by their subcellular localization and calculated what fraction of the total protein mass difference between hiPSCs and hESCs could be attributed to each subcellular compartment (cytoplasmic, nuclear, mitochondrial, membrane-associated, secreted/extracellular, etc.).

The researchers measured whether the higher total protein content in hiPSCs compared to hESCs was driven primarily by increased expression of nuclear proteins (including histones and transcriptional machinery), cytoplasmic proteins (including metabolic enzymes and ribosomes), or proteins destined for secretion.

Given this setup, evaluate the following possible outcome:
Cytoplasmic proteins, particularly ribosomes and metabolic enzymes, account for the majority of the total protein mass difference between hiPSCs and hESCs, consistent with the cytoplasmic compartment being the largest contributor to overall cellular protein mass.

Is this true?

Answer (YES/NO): YES